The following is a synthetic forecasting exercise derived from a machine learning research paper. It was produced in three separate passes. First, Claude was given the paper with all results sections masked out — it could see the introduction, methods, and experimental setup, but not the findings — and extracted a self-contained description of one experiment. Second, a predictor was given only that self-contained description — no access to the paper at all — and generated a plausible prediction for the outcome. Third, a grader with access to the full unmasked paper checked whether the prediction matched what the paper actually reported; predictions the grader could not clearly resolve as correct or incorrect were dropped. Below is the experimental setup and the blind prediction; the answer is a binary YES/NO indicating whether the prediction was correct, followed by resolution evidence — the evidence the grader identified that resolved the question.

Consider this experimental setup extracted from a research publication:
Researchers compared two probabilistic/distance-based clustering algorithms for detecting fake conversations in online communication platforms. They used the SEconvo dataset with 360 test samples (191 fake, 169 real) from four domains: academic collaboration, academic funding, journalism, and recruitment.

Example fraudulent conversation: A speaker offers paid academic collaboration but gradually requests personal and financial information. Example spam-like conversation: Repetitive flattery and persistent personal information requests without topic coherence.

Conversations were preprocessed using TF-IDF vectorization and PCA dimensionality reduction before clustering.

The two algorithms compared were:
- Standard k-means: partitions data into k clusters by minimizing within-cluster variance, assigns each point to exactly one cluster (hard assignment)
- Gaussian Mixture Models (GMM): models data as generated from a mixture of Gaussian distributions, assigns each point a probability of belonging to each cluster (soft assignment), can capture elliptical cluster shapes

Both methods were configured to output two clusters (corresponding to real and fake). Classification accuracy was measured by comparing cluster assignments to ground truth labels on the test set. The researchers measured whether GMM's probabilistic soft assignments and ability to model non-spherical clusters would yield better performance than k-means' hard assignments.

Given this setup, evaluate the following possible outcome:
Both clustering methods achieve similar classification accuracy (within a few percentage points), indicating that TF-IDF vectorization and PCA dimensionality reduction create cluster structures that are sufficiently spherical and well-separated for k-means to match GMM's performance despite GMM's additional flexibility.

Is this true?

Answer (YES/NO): NO